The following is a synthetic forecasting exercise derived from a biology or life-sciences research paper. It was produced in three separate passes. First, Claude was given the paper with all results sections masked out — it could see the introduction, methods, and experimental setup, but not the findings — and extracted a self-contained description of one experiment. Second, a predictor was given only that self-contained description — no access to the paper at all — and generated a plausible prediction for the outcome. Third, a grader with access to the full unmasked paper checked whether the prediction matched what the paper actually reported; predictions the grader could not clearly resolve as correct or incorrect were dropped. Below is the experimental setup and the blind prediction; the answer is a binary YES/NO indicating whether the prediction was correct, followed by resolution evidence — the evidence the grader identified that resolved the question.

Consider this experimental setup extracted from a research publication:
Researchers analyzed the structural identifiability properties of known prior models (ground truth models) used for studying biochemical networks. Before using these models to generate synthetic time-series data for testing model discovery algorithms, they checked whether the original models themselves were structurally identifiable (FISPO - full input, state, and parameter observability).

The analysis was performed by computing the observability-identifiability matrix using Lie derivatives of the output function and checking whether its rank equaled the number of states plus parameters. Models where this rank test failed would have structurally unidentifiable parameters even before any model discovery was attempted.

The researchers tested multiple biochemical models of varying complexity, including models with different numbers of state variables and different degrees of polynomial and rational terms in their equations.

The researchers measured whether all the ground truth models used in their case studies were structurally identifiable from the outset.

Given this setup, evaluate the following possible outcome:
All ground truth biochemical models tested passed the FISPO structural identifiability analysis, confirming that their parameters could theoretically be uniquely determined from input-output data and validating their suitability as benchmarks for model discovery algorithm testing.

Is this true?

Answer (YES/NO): NO